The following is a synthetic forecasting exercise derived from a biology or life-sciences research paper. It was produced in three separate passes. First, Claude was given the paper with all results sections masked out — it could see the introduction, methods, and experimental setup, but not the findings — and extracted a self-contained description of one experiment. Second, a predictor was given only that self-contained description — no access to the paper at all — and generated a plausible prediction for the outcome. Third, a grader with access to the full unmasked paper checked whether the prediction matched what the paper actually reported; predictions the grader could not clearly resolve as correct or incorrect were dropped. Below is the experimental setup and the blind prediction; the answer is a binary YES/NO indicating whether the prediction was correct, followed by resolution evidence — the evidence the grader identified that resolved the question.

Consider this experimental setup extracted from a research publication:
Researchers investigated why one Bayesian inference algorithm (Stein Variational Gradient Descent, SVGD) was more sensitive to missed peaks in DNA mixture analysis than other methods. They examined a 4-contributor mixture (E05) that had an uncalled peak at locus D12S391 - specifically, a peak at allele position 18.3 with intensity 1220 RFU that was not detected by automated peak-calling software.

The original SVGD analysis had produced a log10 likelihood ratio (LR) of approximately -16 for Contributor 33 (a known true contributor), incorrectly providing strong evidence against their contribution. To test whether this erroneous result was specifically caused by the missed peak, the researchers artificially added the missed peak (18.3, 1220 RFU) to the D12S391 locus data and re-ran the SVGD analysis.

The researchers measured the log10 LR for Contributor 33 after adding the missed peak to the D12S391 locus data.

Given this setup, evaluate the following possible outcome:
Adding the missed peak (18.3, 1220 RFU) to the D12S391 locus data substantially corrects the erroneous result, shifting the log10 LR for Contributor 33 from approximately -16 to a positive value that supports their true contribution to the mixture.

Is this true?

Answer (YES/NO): YES